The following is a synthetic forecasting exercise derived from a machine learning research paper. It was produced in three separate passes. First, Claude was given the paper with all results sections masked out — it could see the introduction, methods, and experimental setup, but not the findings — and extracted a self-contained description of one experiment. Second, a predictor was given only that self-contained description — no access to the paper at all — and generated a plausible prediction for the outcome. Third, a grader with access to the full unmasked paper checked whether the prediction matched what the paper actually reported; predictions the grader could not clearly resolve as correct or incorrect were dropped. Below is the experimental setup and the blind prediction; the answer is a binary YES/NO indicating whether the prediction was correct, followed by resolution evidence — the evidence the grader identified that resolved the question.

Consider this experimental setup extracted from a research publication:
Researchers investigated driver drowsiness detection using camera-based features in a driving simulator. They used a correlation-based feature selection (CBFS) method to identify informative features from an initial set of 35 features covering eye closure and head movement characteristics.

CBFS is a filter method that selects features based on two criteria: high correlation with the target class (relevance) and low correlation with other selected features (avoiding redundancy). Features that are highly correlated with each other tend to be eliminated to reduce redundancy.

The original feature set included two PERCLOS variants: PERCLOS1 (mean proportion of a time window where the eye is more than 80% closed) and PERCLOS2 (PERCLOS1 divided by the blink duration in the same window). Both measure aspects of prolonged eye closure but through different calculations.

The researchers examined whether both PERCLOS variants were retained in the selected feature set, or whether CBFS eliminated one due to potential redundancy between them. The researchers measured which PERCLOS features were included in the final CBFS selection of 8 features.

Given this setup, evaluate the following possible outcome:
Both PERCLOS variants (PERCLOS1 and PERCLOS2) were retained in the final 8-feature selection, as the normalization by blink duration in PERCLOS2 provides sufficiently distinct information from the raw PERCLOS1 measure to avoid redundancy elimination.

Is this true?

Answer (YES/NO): YES